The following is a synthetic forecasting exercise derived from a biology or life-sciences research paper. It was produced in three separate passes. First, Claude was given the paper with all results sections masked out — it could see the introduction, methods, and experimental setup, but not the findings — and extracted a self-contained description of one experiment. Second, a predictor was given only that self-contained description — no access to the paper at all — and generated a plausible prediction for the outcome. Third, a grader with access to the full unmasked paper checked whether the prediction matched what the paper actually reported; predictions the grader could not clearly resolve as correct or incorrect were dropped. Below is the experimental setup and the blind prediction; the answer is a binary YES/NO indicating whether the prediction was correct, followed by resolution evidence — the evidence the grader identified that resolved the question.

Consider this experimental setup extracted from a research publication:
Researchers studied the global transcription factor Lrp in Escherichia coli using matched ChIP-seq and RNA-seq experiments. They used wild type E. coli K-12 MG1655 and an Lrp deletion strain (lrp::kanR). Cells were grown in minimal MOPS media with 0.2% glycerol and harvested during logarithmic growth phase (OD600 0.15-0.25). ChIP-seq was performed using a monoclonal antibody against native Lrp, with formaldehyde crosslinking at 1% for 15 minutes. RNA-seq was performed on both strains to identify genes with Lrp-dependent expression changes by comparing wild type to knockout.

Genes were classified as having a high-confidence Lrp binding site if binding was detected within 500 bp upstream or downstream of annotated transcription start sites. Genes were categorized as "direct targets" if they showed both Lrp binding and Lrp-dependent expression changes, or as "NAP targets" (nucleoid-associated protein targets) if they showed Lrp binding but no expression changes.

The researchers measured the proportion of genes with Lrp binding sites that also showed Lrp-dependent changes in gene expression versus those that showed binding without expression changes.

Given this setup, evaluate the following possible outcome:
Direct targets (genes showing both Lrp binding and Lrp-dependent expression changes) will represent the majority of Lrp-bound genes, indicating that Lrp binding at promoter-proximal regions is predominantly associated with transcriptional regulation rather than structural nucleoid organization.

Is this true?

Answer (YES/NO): NO